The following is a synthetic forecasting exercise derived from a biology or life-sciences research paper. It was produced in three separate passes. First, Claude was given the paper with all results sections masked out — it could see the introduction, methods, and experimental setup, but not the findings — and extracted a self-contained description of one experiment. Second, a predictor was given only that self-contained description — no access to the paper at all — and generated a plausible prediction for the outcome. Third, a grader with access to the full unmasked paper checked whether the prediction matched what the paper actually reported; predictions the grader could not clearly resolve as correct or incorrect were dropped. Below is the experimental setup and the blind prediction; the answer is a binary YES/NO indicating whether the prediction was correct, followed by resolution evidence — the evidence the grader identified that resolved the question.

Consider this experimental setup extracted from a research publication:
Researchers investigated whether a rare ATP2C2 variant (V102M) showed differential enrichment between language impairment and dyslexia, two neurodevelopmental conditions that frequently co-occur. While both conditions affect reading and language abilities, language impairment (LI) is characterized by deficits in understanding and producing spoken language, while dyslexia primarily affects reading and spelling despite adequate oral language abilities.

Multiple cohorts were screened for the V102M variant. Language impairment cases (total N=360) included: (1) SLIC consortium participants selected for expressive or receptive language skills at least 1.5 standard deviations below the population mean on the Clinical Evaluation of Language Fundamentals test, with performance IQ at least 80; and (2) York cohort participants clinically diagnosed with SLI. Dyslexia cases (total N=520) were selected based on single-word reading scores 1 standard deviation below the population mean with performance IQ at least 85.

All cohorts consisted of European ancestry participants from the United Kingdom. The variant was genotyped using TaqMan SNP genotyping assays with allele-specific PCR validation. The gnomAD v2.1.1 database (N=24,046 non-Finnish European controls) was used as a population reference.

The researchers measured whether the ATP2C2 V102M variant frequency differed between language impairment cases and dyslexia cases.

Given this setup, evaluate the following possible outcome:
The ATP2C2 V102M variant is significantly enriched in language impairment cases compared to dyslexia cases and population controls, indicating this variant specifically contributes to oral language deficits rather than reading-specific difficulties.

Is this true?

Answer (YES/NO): NO